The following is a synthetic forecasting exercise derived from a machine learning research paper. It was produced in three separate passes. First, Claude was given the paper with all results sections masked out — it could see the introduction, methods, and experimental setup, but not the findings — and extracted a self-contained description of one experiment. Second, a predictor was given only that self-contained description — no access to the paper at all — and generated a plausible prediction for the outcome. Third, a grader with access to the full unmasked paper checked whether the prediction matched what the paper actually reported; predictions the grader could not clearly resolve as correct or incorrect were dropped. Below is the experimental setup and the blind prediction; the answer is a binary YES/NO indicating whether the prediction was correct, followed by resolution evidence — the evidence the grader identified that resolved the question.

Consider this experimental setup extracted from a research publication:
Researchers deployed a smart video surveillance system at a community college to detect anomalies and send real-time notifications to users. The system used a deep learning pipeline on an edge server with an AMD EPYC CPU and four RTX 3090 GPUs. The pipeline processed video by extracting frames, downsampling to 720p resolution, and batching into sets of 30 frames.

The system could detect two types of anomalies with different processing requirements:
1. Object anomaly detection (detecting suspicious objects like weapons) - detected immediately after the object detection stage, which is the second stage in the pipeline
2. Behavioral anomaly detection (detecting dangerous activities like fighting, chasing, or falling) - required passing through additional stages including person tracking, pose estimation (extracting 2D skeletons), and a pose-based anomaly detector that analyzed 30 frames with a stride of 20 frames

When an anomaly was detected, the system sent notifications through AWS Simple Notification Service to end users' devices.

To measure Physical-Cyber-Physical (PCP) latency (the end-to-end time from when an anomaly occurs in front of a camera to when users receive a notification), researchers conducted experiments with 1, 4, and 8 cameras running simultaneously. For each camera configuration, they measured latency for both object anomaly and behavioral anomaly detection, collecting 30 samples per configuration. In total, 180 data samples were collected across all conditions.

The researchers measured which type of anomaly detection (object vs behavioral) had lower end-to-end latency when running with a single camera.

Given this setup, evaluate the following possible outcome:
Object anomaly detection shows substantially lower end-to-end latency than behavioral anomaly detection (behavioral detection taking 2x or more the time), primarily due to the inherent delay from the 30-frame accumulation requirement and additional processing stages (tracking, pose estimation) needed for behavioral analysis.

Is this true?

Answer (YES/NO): NO